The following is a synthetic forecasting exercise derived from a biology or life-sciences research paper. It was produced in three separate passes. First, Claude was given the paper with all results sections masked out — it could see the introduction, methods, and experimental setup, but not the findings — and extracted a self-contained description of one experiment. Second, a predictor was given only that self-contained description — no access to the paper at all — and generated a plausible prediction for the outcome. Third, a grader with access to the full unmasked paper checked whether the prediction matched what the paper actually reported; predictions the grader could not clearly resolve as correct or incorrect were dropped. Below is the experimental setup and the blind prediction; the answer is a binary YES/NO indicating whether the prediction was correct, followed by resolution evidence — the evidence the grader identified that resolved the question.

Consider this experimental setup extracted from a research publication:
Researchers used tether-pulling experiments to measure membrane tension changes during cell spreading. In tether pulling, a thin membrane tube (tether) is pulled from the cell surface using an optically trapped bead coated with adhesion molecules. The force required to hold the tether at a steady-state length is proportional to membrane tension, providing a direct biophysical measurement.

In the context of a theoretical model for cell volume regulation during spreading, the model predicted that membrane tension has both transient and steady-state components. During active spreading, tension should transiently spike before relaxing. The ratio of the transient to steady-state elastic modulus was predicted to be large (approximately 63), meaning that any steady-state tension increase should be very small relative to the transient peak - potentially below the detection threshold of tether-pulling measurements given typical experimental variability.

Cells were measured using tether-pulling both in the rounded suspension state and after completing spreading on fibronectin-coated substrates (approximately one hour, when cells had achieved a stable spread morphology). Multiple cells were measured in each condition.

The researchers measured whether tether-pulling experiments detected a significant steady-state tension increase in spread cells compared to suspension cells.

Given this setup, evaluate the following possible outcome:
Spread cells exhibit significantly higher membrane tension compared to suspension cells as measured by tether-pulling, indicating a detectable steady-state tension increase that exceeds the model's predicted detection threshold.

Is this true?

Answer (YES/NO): NO